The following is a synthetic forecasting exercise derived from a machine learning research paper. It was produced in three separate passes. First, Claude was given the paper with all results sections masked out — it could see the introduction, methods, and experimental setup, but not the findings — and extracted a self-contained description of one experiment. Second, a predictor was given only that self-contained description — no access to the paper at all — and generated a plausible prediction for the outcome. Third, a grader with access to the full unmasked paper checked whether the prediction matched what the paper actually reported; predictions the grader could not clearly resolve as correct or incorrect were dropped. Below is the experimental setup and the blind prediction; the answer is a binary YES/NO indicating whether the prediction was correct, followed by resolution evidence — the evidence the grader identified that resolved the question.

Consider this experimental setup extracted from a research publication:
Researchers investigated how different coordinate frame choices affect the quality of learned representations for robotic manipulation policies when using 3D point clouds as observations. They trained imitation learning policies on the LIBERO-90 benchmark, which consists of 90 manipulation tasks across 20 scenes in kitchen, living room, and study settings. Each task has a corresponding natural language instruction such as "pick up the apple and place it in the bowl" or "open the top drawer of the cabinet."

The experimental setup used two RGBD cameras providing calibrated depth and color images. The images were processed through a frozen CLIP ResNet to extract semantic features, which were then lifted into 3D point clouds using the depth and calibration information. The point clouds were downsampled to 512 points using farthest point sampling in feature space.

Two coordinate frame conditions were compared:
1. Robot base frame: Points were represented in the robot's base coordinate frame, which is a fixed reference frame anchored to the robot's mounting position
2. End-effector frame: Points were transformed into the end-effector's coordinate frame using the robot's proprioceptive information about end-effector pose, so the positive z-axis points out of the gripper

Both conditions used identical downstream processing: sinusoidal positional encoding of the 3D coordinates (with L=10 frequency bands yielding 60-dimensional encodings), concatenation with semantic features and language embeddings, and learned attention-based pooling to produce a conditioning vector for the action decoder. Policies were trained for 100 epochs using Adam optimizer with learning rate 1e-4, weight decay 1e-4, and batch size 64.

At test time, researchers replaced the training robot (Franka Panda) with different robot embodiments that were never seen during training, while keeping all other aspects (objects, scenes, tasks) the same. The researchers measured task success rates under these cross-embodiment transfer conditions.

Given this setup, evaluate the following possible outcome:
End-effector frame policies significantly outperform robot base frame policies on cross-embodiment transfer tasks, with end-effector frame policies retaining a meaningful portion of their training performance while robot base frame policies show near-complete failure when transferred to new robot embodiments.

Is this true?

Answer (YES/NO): NO